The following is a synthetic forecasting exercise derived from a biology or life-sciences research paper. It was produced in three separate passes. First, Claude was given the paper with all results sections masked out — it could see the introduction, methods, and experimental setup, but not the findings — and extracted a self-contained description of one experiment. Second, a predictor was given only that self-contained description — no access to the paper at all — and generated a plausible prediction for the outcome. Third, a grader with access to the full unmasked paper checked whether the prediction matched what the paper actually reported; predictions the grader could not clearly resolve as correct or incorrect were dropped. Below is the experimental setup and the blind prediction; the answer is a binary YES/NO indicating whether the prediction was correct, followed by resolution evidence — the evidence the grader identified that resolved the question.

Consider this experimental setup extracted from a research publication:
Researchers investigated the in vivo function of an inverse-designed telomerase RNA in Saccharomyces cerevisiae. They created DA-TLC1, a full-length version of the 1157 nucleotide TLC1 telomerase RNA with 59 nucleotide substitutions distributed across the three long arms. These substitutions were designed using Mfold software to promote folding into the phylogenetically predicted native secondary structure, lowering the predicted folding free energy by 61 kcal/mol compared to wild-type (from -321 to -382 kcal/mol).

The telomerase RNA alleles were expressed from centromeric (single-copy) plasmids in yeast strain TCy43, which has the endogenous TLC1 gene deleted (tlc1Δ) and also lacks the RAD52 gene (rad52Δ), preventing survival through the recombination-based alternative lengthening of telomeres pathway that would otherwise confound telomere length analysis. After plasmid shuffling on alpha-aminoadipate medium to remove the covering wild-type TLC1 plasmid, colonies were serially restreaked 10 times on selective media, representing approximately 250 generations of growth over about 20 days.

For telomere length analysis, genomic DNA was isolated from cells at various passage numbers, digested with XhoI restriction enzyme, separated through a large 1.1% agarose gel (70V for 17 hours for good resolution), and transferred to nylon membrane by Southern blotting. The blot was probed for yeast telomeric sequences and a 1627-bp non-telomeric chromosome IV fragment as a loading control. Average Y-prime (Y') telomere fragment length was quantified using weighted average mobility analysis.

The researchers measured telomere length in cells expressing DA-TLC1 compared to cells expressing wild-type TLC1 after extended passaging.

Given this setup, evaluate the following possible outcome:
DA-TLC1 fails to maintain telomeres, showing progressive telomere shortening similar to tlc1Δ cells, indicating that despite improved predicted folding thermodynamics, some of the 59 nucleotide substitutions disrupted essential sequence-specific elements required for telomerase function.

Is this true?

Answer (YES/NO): NO